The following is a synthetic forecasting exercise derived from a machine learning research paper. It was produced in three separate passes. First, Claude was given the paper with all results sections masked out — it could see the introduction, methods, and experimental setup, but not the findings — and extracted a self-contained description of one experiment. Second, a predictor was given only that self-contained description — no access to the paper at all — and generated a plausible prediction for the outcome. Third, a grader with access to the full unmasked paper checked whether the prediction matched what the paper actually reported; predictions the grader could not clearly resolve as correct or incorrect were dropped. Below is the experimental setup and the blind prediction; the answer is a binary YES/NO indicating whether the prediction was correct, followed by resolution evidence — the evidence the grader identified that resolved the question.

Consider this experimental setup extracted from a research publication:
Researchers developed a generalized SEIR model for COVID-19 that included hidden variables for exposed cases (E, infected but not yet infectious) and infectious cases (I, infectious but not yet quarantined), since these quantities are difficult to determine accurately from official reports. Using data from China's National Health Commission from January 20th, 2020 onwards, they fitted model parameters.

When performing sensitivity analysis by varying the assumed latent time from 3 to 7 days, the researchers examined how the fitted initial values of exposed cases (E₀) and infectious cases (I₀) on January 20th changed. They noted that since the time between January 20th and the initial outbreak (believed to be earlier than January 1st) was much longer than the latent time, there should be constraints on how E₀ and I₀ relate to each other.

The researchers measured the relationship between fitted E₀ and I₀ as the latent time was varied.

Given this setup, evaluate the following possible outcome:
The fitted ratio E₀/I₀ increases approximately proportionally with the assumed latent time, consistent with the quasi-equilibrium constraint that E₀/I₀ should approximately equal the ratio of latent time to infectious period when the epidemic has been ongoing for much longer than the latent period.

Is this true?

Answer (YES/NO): NO